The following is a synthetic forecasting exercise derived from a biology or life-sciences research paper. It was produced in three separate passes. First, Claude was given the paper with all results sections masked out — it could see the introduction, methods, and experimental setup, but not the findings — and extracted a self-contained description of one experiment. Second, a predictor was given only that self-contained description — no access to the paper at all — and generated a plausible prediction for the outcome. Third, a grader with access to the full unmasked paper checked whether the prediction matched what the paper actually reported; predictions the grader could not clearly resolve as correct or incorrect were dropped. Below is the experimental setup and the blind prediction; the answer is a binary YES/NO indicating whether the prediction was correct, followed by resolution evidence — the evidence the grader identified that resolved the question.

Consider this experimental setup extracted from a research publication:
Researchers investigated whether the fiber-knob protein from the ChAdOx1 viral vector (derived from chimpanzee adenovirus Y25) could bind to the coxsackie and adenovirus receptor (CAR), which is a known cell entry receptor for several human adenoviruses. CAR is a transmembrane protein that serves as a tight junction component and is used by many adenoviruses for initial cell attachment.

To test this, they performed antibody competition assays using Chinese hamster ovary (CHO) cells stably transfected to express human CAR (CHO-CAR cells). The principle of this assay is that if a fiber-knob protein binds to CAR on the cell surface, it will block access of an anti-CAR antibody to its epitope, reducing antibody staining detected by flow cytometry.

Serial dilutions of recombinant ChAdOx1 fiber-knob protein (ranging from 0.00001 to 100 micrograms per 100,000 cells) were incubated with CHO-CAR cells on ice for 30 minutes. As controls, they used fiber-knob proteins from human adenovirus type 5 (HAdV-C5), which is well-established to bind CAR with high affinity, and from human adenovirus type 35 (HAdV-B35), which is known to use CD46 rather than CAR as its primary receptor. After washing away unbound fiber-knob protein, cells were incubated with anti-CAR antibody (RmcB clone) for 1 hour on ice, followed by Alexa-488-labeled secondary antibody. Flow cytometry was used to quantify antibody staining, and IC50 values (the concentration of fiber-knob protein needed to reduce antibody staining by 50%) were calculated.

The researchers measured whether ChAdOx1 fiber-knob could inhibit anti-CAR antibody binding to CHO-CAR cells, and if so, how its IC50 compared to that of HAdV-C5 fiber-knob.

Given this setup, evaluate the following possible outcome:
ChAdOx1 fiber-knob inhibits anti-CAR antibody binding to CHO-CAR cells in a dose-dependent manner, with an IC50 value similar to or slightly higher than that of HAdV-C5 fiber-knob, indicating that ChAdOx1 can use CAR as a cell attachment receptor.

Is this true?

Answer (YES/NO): YES